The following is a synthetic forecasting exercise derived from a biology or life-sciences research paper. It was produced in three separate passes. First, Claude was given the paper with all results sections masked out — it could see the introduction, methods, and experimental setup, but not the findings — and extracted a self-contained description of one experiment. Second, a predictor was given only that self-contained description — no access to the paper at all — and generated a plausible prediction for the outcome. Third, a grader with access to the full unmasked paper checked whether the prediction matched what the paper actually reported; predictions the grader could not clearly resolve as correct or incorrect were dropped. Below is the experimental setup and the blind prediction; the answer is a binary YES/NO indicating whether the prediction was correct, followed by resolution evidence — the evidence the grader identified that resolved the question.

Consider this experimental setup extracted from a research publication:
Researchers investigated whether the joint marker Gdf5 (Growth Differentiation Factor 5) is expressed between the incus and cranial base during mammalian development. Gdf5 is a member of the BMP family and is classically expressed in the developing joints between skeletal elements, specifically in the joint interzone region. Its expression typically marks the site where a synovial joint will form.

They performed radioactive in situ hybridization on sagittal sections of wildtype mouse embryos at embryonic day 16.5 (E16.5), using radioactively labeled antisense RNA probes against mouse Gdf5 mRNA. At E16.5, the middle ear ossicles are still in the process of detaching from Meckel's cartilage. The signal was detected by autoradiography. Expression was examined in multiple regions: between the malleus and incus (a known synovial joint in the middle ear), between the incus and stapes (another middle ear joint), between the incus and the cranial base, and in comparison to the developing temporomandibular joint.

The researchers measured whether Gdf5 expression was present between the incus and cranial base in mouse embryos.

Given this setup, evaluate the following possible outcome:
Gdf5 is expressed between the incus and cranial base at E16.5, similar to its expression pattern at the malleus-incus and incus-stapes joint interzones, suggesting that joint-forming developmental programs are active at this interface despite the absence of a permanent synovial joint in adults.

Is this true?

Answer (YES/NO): YES